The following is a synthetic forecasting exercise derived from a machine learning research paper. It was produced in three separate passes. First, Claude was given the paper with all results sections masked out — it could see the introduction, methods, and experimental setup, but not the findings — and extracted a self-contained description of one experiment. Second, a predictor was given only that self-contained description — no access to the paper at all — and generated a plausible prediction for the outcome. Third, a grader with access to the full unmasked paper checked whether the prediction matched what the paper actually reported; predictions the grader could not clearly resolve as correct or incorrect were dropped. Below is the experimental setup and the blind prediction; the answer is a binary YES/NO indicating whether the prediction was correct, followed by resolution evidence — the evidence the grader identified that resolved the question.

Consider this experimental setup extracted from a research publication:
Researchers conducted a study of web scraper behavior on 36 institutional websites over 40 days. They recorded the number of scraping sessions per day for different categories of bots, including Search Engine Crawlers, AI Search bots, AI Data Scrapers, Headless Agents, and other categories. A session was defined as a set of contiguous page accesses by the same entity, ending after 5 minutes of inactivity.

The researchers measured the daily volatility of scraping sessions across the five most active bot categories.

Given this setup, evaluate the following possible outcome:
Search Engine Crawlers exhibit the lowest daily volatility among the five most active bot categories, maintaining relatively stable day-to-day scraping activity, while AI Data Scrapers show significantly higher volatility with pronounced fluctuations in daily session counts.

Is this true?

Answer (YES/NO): NO